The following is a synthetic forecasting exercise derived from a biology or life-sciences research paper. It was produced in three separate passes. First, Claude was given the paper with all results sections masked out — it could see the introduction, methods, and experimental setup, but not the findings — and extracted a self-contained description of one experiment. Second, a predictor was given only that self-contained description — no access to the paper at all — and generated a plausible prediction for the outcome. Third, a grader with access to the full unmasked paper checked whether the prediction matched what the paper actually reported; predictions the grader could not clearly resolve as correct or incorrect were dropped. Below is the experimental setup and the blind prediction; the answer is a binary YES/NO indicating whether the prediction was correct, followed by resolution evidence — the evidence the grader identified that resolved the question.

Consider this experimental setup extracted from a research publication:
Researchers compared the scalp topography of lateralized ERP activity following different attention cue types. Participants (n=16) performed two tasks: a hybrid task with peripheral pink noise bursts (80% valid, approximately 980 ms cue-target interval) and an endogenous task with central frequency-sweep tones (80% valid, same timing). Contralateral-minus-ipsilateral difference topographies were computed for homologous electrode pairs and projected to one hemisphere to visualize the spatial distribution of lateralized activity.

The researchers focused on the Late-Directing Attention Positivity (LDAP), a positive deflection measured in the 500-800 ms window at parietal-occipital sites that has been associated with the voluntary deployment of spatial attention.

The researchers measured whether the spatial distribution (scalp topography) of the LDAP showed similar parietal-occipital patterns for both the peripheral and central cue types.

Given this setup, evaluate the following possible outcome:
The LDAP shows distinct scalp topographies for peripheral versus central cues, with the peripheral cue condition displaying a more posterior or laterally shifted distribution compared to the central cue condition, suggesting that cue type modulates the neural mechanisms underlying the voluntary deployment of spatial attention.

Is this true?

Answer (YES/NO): NO